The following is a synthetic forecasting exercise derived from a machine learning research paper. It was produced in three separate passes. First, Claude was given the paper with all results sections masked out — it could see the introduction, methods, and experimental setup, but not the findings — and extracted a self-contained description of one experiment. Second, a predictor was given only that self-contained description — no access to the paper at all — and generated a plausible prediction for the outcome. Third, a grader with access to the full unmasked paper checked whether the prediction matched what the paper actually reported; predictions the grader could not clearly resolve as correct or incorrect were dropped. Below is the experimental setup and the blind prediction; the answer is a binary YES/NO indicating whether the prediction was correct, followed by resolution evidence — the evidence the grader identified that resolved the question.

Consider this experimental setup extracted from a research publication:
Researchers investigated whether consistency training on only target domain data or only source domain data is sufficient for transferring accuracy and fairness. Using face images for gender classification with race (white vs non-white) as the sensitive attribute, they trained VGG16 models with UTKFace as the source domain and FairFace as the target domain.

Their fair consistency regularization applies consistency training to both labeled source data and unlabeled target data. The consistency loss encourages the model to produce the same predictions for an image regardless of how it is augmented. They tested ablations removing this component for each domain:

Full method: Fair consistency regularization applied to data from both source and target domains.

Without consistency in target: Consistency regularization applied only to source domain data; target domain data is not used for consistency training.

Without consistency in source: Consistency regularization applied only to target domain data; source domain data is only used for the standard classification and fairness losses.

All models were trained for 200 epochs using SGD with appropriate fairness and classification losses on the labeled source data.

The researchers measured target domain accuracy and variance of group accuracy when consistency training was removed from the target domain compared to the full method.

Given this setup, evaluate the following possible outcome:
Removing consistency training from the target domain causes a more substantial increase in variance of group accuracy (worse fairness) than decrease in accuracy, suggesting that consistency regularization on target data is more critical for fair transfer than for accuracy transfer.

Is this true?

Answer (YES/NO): YES